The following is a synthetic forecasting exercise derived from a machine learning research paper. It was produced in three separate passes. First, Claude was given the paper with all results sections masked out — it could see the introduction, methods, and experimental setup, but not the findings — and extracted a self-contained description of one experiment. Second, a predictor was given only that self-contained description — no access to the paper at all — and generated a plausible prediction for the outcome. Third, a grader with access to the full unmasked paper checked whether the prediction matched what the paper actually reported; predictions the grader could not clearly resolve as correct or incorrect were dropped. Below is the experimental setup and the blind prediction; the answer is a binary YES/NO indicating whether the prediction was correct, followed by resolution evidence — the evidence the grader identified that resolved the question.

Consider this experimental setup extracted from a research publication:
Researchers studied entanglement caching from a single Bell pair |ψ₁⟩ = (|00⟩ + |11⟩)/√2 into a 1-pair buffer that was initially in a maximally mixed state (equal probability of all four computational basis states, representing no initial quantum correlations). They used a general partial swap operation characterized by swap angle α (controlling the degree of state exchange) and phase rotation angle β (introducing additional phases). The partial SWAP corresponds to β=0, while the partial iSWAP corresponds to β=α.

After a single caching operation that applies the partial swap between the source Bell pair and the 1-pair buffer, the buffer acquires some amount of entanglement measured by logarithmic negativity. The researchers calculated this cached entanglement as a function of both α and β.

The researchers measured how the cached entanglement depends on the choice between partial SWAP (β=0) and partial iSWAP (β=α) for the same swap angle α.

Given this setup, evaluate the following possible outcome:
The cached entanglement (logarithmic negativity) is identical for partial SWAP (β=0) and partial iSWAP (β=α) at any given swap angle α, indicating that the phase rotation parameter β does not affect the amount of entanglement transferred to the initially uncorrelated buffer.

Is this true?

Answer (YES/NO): NO